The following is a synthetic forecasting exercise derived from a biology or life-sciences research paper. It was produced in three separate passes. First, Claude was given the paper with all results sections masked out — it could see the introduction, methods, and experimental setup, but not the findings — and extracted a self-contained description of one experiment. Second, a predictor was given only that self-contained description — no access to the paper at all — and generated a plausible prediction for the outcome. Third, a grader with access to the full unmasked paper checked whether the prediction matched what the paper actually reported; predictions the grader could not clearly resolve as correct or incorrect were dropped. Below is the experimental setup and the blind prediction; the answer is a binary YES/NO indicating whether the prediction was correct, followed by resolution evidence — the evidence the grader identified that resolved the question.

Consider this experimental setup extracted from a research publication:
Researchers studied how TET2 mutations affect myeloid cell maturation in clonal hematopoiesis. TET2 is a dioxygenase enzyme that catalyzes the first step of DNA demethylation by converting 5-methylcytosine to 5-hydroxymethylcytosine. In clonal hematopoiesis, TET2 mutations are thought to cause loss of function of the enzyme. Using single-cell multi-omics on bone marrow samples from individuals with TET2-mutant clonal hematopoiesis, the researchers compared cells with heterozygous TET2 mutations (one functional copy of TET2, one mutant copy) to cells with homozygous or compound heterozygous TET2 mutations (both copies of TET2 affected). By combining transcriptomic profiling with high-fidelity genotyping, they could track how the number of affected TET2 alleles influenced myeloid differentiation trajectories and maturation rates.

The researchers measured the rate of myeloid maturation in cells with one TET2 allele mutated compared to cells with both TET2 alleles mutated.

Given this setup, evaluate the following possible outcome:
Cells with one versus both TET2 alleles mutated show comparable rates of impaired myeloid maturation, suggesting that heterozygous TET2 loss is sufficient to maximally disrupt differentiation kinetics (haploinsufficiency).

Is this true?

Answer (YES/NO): NO